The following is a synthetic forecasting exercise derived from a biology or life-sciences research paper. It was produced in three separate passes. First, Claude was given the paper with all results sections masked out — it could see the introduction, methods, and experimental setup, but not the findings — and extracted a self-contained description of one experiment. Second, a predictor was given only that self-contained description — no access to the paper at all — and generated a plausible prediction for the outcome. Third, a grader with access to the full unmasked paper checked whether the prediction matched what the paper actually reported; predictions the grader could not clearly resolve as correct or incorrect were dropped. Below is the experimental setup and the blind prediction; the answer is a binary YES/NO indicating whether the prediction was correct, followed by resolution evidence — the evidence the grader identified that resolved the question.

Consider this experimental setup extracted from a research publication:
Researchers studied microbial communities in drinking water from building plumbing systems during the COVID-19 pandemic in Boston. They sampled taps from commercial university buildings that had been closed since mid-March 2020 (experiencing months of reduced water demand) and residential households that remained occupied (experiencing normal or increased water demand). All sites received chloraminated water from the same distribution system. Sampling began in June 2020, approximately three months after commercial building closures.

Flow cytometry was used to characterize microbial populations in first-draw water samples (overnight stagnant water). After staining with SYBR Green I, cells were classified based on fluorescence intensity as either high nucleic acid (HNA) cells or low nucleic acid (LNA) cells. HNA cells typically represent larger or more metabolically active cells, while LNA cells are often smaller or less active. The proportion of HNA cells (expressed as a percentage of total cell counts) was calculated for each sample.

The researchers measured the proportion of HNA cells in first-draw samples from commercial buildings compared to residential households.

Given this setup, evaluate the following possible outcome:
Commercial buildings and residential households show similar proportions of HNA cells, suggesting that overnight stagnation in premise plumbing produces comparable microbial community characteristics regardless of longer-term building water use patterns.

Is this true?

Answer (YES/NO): NO